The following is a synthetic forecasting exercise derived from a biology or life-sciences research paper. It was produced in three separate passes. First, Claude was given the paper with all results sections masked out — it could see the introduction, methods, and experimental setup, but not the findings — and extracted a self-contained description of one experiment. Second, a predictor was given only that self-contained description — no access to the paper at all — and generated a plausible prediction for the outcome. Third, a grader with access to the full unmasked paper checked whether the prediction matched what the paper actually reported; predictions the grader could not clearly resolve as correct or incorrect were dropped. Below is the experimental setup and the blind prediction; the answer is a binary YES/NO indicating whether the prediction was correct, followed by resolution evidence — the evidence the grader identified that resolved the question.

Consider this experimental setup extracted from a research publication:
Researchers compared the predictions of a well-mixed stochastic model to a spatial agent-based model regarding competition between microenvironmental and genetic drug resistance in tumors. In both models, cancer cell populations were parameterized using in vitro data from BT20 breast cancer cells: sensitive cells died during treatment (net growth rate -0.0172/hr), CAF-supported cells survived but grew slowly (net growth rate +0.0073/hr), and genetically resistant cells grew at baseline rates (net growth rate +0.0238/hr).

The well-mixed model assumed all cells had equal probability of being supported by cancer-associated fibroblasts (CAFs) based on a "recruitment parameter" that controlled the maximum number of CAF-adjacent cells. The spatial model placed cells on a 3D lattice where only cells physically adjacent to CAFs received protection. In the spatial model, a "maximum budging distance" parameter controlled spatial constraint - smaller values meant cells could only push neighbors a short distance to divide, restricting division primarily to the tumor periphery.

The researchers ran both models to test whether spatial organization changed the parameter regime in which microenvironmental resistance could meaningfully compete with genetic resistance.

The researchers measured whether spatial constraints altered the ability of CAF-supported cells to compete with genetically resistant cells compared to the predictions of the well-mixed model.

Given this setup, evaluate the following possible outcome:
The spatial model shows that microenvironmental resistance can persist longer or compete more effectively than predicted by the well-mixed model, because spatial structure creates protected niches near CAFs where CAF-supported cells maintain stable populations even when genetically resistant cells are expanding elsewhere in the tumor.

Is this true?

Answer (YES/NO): NO